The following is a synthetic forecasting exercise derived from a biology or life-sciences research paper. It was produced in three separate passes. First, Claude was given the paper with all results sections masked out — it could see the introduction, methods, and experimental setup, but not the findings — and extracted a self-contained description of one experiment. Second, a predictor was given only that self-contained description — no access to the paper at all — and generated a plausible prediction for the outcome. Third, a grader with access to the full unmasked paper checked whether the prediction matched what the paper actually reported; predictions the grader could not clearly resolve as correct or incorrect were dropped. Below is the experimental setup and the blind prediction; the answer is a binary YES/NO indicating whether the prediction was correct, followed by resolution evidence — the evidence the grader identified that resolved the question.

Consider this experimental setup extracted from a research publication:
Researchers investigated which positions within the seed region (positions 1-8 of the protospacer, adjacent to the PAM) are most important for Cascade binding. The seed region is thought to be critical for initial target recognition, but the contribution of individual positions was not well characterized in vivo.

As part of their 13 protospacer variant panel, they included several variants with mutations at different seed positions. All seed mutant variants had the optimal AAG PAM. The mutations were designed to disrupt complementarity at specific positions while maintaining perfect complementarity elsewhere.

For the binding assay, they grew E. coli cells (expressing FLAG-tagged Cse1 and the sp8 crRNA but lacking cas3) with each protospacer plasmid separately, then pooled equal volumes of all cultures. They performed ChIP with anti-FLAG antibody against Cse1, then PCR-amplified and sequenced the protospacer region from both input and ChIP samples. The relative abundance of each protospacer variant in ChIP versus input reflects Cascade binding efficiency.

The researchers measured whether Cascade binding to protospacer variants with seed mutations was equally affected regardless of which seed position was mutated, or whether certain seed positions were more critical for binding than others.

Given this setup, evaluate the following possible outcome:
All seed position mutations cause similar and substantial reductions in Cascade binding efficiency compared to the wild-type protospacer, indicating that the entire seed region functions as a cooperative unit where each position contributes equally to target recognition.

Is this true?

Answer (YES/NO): NO